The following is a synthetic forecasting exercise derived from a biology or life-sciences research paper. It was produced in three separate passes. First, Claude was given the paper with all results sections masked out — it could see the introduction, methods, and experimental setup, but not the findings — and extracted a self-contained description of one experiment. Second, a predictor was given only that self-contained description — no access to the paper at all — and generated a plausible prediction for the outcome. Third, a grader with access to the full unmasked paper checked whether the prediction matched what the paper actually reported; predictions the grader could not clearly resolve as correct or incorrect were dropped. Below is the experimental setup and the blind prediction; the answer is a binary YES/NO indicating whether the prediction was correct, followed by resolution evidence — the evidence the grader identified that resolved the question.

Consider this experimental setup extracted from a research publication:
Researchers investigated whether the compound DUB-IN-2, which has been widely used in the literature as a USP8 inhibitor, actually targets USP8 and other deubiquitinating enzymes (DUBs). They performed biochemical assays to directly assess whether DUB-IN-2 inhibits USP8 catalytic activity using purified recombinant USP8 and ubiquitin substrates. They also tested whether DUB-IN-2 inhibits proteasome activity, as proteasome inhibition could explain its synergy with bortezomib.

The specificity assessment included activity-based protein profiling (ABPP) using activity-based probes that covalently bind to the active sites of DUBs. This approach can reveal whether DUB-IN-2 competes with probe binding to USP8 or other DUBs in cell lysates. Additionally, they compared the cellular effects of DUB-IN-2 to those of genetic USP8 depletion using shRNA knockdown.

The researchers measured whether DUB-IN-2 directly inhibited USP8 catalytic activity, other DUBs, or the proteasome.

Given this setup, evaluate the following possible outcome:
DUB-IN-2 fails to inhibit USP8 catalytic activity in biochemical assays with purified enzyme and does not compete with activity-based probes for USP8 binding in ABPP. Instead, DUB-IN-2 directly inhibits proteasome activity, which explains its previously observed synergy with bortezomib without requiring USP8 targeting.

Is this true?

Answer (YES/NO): NO